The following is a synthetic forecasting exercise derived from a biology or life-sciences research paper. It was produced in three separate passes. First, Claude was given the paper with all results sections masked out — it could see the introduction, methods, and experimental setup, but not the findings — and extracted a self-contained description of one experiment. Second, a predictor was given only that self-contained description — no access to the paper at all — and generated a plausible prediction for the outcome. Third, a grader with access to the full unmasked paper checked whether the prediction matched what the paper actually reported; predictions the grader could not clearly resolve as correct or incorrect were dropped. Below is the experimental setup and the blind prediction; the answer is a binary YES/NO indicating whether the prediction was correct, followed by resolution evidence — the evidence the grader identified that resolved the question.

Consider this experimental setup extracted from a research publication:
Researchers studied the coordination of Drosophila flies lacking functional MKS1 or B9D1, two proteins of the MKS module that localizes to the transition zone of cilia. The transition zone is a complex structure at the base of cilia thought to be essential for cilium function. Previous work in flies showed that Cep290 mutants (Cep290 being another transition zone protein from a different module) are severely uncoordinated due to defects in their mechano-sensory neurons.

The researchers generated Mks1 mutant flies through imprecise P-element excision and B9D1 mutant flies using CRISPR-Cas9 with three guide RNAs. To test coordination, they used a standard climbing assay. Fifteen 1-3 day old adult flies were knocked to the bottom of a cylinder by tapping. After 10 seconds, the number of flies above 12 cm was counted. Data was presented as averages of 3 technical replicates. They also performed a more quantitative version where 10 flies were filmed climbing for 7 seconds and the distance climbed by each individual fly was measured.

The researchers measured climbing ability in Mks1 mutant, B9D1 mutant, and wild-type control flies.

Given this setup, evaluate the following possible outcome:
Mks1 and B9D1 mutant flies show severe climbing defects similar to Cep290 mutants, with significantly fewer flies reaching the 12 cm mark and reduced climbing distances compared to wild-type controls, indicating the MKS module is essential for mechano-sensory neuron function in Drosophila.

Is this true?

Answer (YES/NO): NO